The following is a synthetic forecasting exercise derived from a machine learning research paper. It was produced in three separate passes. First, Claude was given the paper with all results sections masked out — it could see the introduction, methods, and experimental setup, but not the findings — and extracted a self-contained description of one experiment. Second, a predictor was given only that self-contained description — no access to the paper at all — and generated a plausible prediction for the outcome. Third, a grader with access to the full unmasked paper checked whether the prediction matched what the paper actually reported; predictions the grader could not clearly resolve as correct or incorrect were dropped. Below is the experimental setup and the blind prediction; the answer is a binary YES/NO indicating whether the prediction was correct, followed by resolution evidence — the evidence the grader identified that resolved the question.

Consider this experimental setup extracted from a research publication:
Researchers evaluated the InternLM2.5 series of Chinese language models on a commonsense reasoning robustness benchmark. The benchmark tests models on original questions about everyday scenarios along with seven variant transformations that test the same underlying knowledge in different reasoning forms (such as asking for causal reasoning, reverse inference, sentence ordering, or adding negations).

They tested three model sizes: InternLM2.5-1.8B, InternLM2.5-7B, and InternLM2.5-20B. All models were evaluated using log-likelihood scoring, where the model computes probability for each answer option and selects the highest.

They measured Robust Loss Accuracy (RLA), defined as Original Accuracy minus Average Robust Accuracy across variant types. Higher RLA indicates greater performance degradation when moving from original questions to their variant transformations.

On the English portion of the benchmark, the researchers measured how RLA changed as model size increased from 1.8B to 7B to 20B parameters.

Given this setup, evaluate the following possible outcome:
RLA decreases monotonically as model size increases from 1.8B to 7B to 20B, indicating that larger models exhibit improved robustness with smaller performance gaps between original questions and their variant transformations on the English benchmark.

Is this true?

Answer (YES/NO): NO